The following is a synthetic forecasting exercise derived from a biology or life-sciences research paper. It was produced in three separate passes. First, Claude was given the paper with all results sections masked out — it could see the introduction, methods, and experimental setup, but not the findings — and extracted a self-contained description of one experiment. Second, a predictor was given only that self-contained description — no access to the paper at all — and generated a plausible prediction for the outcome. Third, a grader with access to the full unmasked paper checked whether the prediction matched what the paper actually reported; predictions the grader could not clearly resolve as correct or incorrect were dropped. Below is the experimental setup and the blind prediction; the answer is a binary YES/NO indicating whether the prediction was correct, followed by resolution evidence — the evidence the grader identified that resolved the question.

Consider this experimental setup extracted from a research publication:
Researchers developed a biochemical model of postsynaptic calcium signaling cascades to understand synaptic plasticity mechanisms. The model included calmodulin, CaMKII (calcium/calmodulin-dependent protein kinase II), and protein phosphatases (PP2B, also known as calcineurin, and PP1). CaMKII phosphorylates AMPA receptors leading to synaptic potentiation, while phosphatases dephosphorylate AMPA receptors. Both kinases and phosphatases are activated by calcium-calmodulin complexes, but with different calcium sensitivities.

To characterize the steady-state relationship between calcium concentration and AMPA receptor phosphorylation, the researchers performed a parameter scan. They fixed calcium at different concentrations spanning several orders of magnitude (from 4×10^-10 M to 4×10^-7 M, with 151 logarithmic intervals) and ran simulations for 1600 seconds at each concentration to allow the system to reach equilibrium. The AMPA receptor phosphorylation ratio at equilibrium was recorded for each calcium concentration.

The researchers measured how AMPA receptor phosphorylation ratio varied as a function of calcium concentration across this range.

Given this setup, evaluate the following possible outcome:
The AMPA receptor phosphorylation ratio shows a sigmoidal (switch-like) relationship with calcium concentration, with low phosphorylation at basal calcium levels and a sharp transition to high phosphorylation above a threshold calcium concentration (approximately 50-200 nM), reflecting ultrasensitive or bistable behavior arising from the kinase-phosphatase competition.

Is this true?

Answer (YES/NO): NO